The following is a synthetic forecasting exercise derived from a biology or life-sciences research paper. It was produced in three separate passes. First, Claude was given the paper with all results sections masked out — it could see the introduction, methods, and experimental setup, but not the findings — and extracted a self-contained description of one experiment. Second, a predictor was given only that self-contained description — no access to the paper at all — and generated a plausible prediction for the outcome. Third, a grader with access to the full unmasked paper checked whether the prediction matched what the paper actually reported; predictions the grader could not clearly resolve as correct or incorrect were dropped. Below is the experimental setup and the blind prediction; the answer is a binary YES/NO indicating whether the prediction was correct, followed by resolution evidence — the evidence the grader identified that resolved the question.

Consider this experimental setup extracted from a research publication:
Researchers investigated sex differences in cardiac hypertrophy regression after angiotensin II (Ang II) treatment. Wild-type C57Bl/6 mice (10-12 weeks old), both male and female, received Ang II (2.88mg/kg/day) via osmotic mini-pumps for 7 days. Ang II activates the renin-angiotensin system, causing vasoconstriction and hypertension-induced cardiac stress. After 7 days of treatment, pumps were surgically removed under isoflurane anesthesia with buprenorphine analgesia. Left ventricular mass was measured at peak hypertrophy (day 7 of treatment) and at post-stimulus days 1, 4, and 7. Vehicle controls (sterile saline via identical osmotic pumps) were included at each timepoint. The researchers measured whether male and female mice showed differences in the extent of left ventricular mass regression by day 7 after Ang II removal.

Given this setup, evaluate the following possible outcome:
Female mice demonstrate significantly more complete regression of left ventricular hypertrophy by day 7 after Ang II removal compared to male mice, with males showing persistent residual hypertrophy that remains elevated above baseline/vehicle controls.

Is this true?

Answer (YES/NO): NO